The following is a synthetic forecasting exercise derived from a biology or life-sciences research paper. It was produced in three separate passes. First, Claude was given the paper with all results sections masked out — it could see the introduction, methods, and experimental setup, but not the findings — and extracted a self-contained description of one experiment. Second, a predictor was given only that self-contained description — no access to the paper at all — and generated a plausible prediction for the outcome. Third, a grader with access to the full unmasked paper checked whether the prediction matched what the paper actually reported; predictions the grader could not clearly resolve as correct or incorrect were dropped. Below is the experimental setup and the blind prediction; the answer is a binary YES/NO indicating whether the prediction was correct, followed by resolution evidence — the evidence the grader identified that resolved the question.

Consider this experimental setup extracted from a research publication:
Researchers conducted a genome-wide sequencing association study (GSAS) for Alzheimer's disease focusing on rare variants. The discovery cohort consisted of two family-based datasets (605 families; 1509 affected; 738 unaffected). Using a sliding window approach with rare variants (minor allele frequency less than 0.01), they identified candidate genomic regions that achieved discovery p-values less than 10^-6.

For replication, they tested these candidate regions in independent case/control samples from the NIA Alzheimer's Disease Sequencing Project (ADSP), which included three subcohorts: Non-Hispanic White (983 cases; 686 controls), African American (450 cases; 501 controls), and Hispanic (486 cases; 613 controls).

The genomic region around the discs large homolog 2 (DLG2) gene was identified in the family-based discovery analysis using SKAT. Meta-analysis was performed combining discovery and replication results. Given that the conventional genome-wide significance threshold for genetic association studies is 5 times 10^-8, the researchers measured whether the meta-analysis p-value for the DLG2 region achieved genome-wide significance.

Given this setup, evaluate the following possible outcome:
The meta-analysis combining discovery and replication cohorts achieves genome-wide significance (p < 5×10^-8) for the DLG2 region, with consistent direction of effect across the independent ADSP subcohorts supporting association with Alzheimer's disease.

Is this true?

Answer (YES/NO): NO